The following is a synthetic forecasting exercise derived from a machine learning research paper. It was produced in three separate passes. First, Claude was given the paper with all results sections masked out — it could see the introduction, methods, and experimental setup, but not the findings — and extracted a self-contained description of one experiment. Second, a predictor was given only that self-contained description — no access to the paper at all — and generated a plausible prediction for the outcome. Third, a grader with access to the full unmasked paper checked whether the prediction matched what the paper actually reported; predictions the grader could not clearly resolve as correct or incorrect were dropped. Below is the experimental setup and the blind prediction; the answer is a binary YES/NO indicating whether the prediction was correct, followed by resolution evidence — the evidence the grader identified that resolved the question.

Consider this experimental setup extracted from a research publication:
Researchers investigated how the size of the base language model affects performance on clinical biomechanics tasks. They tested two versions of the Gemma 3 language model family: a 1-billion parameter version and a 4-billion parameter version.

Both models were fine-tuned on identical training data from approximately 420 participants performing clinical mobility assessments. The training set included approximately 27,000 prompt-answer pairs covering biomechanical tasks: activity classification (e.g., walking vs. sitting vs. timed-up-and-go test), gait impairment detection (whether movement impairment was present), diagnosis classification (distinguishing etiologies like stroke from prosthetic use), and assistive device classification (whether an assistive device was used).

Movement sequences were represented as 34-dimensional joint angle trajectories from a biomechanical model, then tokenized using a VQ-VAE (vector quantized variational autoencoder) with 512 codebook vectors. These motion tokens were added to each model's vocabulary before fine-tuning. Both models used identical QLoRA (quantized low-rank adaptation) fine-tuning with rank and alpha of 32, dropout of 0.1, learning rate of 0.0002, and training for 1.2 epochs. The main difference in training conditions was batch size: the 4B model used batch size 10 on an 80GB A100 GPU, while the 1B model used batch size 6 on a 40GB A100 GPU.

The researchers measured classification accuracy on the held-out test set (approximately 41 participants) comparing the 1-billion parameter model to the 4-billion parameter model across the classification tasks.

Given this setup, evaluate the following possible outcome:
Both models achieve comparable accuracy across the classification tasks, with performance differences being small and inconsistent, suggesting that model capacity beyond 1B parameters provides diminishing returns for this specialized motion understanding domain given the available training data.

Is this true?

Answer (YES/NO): NO